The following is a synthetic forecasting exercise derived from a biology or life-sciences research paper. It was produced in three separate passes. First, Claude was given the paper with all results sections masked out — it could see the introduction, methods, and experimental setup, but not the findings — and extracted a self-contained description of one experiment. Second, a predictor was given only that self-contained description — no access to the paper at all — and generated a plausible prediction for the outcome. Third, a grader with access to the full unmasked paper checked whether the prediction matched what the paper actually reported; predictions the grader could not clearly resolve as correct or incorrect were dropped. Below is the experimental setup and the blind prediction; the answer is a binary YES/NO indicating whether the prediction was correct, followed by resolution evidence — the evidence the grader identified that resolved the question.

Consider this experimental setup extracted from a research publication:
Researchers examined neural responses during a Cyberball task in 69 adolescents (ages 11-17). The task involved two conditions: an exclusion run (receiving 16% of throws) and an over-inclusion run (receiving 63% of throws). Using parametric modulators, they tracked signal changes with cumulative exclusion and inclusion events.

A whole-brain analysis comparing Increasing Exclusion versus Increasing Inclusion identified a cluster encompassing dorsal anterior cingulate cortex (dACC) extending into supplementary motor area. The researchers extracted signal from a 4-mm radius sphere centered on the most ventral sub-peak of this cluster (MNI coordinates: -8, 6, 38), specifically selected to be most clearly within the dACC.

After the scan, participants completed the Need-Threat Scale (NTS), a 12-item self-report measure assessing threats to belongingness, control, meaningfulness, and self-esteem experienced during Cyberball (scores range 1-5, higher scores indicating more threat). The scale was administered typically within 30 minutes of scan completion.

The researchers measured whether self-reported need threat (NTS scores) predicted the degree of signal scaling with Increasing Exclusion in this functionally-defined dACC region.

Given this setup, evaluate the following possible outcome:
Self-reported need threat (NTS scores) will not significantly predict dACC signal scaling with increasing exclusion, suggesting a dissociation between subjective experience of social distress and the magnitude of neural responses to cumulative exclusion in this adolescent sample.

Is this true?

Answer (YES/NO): NO